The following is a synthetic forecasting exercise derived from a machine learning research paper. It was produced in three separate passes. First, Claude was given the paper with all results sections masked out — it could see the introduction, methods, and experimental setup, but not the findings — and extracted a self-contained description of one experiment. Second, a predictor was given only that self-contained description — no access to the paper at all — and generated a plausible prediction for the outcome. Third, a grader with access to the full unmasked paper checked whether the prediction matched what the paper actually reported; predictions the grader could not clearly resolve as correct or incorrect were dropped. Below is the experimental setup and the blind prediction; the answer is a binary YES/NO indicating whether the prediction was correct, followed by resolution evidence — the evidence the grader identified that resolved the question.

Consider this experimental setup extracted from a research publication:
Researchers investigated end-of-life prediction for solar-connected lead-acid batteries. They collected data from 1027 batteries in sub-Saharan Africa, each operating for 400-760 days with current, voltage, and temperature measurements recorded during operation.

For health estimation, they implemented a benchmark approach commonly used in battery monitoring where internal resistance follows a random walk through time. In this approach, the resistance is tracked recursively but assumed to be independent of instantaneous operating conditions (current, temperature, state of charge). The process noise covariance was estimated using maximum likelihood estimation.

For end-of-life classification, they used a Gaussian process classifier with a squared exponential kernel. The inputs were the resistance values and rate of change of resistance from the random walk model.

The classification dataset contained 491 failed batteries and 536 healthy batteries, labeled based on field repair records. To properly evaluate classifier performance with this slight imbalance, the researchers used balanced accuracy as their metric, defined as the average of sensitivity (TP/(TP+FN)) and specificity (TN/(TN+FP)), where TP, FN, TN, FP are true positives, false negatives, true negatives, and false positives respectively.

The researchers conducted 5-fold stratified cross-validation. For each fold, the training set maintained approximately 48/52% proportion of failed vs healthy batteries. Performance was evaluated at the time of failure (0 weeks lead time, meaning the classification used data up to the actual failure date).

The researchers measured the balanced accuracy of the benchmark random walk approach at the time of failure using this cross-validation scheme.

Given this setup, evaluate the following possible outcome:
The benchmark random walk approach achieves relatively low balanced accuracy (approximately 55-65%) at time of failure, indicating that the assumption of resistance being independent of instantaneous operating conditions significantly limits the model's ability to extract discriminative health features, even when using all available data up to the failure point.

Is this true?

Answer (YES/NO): NO